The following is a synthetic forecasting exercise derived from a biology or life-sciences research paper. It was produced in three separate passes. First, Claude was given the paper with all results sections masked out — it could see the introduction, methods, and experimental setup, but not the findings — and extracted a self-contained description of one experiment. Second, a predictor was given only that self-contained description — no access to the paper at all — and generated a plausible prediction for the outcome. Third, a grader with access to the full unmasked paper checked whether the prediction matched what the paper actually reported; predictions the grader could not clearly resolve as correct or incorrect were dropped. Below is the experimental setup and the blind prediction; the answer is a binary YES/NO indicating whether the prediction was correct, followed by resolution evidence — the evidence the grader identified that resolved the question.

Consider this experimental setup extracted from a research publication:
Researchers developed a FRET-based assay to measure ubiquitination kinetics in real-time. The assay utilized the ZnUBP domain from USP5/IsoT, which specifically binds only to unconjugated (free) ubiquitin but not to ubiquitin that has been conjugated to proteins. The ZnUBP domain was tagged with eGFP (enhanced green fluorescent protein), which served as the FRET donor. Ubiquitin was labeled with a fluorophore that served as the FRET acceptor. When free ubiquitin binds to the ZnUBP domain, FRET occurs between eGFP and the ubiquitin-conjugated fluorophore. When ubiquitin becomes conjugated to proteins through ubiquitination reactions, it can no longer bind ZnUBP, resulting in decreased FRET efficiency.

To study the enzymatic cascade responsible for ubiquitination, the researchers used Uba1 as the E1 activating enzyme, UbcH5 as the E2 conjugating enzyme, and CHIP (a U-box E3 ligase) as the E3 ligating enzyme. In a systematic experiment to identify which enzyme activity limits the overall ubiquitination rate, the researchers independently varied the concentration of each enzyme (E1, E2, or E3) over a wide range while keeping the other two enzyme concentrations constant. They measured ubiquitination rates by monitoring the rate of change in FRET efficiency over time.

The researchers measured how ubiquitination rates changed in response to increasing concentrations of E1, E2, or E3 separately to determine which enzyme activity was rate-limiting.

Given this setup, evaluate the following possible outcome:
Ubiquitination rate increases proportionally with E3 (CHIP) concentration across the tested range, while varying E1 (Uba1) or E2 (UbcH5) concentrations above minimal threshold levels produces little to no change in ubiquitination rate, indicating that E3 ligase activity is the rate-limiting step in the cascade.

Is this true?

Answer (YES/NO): NO